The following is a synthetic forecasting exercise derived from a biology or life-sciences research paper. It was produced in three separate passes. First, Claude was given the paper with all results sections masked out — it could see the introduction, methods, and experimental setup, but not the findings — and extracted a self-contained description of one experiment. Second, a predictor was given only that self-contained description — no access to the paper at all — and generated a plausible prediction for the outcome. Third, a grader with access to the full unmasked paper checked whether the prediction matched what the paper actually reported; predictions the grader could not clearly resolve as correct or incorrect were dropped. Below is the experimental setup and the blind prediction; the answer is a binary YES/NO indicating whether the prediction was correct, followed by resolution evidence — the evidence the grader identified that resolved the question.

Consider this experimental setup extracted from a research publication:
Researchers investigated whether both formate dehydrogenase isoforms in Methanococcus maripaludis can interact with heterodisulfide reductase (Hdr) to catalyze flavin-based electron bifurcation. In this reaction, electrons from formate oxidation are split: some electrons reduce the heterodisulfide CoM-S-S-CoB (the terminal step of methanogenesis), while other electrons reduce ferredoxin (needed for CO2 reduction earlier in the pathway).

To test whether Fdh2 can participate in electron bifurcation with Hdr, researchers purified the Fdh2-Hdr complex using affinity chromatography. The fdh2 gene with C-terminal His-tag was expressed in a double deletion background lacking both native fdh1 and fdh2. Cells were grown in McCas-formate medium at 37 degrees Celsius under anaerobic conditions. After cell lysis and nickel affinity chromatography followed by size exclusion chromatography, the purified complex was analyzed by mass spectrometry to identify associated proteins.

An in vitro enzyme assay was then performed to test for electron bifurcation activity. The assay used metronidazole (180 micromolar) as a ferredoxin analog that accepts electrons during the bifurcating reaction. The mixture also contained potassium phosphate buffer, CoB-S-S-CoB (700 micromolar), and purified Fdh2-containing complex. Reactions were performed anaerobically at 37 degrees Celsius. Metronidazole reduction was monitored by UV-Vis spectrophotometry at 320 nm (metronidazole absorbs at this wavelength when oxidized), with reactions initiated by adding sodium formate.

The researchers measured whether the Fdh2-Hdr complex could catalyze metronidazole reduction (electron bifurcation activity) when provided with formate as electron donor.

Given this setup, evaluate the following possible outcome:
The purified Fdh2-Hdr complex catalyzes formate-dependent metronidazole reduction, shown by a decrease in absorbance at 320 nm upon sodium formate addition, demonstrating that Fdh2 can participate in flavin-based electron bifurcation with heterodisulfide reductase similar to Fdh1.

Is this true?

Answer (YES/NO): YES